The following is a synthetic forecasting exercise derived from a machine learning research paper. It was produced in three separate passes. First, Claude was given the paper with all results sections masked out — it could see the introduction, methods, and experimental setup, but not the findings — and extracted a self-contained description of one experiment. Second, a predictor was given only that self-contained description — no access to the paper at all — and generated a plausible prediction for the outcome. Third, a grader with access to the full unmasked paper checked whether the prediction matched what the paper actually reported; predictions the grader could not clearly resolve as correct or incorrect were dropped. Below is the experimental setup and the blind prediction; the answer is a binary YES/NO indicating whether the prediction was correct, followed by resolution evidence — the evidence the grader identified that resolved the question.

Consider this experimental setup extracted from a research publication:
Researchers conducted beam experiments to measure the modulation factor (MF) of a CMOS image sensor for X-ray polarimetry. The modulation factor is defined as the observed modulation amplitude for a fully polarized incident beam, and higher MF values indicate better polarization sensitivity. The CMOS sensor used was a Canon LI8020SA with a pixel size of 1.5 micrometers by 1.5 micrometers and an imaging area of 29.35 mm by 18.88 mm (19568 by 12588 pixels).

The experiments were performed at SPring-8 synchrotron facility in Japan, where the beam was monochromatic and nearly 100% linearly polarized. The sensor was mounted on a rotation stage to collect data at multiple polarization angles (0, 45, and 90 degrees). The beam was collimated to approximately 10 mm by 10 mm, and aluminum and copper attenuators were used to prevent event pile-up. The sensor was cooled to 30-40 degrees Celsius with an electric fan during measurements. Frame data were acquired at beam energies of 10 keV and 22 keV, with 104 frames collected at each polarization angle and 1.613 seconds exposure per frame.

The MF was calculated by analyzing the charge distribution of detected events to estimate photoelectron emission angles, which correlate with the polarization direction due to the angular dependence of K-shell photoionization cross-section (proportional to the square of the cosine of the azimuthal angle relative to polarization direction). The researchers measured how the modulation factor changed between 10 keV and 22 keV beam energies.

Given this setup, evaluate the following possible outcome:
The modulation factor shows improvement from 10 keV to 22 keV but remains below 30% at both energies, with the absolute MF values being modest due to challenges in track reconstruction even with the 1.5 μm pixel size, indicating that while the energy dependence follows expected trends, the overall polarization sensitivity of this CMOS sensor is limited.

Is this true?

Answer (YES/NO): YES